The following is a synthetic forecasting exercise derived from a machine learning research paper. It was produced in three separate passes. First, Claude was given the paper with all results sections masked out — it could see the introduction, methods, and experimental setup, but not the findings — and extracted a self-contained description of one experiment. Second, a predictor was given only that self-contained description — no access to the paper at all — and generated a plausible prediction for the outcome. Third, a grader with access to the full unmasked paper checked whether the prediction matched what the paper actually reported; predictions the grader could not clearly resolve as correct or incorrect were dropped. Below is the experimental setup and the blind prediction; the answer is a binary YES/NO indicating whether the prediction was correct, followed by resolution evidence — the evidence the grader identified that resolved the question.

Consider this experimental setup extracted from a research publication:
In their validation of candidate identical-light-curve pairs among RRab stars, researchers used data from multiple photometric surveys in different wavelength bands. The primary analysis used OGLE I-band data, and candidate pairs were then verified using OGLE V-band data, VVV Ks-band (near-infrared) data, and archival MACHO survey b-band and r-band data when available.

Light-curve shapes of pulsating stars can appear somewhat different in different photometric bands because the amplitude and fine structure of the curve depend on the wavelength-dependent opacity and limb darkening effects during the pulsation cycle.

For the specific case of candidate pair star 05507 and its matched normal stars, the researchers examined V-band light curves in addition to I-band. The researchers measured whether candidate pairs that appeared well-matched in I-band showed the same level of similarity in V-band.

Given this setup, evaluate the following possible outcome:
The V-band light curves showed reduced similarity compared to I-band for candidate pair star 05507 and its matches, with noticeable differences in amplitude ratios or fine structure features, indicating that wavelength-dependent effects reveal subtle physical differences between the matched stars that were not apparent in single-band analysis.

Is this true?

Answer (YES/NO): NO